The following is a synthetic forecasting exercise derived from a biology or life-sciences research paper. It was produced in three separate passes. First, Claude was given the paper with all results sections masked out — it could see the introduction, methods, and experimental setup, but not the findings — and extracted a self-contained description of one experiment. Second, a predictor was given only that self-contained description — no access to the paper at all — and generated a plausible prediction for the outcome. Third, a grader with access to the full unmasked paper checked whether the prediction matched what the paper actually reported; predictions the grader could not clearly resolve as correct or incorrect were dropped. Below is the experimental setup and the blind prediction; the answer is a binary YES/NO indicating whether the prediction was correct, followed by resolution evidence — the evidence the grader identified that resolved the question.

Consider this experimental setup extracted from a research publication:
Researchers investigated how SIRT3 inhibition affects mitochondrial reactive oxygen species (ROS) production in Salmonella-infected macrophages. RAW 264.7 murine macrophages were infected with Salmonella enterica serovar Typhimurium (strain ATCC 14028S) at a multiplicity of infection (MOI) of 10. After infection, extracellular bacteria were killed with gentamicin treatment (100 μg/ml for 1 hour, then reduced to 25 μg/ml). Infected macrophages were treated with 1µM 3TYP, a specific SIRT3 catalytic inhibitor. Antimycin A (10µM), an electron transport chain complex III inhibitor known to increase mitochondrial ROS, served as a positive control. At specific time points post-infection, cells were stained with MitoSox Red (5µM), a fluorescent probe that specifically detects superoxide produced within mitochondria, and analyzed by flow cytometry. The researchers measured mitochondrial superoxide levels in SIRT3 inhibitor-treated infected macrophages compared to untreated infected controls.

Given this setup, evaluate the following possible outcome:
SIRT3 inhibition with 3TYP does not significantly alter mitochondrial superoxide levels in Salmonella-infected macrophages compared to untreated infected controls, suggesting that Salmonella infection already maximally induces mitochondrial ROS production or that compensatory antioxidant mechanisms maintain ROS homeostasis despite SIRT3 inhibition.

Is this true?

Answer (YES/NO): NO